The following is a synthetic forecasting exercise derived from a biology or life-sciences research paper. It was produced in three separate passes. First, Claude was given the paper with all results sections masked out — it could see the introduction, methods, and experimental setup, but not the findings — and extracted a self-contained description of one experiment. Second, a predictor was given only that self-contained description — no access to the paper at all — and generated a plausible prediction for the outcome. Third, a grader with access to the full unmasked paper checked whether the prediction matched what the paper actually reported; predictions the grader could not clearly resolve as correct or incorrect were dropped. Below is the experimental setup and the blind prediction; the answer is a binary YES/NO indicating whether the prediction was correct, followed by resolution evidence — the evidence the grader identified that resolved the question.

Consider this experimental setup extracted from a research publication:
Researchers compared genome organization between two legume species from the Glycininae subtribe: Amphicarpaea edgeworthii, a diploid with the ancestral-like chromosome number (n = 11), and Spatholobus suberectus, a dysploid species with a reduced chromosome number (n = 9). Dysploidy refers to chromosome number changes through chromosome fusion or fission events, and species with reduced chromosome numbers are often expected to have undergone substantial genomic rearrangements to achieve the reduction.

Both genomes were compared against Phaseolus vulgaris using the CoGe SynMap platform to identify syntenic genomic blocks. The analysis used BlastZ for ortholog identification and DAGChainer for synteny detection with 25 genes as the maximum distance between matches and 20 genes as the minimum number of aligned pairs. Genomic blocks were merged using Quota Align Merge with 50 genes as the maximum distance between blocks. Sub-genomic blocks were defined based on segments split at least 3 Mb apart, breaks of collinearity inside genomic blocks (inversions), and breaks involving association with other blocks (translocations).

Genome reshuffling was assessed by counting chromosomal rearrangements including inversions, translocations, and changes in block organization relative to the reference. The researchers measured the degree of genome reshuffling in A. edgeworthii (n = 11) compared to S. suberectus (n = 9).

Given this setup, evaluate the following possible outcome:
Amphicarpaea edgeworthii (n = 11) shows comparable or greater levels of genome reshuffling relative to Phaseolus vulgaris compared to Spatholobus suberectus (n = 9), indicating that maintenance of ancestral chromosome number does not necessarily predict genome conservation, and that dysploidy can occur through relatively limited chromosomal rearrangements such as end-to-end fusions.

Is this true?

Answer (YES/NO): YES